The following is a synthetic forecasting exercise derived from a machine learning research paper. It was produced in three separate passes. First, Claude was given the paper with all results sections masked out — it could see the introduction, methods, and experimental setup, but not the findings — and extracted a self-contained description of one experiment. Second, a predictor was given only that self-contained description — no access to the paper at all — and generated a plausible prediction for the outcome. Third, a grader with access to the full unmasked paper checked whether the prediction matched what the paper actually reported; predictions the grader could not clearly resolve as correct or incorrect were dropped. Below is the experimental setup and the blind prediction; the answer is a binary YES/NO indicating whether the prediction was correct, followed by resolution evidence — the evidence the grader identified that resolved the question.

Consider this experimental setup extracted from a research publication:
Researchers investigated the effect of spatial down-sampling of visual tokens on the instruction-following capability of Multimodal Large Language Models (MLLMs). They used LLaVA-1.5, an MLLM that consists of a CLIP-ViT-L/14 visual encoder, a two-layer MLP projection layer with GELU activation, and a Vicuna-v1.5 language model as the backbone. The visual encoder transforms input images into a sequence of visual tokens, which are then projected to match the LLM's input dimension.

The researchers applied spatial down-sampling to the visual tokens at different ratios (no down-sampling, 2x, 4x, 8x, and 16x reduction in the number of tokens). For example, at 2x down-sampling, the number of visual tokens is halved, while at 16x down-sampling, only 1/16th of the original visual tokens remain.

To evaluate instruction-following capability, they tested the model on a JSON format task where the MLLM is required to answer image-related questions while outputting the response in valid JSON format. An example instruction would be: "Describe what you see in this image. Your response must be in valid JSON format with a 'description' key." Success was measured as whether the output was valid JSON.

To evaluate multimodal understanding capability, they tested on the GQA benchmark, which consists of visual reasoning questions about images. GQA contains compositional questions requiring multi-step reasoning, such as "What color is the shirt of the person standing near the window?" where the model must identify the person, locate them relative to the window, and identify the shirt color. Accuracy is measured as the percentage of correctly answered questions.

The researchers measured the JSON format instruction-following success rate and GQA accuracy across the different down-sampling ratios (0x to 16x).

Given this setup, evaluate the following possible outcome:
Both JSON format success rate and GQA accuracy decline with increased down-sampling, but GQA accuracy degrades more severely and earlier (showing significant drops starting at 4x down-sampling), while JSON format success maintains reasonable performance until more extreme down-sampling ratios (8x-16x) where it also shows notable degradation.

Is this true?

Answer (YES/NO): NO